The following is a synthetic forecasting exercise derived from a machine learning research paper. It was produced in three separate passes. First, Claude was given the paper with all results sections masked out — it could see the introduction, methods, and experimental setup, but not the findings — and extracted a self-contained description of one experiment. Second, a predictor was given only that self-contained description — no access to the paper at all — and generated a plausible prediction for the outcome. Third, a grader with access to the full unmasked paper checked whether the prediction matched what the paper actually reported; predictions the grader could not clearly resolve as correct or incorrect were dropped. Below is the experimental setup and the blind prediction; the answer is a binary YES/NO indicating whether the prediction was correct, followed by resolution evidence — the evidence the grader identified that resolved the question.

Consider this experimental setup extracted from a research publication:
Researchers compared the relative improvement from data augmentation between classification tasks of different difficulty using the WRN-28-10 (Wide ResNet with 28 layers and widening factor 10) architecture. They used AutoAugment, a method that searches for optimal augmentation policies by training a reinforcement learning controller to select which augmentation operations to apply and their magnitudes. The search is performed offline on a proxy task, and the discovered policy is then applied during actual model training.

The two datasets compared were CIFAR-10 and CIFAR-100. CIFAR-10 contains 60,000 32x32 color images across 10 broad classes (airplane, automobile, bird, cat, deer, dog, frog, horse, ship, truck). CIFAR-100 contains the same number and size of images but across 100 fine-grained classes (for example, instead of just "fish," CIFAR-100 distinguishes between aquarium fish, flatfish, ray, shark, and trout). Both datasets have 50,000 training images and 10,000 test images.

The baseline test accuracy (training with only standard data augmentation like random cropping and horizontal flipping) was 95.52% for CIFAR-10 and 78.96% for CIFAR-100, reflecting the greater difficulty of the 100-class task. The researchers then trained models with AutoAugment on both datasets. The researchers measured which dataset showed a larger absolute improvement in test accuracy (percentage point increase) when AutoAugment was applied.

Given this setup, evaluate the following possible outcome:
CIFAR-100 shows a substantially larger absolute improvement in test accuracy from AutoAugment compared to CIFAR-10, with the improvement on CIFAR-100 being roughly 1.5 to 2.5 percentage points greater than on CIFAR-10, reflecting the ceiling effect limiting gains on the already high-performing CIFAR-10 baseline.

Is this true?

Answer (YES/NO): YES